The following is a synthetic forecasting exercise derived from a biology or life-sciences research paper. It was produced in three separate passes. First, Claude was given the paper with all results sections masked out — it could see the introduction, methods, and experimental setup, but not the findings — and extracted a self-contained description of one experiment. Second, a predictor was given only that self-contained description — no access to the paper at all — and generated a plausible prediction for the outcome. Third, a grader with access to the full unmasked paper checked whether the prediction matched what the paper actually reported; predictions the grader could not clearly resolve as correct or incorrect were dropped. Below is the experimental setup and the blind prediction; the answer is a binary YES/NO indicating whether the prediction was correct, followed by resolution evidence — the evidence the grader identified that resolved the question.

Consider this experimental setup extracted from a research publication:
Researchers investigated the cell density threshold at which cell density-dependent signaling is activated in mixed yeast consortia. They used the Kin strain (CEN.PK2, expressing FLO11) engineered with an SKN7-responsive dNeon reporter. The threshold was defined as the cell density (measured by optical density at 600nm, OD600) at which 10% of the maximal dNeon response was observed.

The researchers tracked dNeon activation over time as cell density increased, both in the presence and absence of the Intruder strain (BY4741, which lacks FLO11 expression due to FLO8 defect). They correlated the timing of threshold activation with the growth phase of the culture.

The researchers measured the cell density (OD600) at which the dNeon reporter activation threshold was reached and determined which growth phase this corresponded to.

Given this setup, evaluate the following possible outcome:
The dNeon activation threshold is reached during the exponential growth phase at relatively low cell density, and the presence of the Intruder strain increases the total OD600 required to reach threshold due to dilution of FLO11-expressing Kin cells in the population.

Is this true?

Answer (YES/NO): NO